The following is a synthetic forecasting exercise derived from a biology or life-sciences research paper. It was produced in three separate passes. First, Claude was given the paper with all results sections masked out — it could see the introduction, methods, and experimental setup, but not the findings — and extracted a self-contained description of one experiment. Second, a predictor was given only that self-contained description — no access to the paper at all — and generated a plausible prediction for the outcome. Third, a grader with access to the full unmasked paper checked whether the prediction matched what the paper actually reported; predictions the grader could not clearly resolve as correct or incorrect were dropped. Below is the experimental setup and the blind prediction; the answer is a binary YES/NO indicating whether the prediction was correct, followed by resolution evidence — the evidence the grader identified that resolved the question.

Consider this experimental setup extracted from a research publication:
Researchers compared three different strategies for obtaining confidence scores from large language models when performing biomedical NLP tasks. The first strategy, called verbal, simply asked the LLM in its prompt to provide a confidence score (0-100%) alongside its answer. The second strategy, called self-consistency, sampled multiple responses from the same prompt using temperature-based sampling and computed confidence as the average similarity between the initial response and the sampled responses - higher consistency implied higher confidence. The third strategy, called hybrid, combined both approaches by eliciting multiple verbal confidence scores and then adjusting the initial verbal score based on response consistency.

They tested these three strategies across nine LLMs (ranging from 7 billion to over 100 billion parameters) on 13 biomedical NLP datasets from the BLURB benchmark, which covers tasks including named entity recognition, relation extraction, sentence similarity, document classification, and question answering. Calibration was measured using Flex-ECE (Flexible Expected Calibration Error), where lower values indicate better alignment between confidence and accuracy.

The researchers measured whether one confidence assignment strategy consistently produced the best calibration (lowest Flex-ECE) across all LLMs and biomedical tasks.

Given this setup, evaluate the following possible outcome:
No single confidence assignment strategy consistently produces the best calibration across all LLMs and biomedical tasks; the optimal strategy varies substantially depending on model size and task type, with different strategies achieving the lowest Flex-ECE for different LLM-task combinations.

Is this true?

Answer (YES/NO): NO